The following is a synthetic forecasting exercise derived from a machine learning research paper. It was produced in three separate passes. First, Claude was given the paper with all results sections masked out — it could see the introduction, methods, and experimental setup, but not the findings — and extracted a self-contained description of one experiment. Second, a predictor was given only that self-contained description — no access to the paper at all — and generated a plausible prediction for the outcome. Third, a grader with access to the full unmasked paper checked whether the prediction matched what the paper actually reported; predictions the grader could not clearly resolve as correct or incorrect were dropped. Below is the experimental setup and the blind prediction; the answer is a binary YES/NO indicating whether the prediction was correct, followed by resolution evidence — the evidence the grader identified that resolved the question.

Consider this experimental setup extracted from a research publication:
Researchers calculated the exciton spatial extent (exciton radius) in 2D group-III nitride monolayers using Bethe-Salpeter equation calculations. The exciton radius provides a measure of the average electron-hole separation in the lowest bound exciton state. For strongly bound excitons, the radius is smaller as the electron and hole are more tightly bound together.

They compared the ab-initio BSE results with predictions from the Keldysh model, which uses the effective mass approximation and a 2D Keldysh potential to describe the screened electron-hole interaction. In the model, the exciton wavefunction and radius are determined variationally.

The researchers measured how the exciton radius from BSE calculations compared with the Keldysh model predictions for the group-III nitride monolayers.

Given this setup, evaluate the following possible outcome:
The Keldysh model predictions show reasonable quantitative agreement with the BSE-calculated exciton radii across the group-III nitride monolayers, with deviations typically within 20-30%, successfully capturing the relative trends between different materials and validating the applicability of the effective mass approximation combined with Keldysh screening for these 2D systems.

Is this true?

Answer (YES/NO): YES